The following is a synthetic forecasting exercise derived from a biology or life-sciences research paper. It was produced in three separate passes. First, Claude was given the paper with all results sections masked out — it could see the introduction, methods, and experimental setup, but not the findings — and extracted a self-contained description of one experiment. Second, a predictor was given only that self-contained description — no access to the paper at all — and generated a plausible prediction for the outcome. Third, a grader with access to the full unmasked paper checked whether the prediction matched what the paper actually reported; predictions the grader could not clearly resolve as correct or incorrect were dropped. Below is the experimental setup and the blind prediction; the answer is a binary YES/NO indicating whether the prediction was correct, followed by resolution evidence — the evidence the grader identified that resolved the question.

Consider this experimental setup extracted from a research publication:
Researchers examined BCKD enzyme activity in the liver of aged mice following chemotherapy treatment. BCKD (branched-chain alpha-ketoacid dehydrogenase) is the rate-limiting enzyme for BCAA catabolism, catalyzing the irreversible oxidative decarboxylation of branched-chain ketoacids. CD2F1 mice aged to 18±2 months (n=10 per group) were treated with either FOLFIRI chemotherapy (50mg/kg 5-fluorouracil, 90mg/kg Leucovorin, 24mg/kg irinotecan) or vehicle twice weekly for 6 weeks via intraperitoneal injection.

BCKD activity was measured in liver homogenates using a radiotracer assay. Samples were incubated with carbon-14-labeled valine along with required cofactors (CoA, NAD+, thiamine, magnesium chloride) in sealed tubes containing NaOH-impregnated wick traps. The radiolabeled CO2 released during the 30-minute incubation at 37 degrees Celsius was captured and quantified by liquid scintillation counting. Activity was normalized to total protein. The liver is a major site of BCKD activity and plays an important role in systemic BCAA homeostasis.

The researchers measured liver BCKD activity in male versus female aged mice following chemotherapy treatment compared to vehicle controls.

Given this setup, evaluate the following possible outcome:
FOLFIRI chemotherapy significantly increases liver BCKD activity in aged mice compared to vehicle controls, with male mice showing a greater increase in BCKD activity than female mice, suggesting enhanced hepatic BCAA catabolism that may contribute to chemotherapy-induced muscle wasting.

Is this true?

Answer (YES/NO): NO